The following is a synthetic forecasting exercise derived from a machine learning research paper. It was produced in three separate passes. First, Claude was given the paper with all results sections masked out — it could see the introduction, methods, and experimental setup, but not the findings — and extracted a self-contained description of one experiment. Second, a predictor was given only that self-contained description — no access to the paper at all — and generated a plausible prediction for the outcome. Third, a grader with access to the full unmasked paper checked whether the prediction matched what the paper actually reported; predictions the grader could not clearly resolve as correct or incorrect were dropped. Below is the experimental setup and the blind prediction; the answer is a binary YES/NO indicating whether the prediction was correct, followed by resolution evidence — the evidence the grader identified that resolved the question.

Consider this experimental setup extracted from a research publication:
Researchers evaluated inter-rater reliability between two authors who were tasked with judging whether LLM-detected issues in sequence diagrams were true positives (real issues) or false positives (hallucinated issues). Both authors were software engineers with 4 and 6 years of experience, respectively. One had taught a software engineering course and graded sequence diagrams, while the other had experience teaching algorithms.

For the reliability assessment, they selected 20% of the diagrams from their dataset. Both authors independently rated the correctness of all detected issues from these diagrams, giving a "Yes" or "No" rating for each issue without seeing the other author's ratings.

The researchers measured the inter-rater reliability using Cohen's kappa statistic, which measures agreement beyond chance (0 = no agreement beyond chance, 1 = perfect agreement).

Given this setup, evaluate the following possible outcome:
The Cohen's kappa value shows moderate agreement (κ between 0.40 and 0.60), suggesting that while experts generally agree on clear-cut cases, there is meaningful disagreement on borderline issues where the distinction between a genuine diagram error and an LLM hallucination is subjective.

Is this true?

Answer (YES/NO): NO